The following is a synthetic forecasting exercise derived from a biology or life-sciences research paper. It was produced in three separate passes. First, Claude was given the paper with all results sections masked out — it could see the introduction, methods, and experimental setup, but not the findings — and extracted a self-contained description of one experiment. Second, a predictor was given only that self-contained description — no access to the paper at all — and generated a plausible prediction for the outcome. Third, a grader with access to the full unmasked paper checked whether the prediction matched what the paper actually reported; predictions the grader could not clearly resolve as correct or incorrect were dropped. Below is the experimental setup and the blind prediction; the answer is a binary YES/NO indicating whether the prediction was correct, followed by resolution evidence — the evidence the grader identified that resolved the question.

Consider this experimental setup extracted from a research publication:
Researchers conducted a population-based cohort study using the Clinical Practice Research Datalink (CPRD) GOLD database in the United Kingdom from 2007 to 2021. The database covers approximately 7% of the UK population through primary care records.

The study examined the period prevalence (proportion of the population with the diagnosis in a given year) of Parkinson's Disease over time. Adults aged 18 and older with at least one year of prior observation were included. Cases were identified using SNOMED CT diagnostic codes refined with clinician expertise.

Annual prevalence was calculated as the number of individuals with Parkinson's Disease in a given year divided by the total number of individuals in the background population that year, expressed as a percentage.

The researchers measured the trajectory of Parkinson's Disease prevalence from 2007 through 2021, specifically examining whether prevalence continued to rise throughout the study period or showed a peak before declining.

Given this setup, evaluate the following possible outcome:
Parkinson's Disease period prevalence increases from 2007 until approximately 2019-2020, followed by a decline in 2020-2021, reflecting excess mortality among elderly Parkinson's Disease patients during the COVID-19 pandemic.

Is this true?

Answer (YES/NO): NO